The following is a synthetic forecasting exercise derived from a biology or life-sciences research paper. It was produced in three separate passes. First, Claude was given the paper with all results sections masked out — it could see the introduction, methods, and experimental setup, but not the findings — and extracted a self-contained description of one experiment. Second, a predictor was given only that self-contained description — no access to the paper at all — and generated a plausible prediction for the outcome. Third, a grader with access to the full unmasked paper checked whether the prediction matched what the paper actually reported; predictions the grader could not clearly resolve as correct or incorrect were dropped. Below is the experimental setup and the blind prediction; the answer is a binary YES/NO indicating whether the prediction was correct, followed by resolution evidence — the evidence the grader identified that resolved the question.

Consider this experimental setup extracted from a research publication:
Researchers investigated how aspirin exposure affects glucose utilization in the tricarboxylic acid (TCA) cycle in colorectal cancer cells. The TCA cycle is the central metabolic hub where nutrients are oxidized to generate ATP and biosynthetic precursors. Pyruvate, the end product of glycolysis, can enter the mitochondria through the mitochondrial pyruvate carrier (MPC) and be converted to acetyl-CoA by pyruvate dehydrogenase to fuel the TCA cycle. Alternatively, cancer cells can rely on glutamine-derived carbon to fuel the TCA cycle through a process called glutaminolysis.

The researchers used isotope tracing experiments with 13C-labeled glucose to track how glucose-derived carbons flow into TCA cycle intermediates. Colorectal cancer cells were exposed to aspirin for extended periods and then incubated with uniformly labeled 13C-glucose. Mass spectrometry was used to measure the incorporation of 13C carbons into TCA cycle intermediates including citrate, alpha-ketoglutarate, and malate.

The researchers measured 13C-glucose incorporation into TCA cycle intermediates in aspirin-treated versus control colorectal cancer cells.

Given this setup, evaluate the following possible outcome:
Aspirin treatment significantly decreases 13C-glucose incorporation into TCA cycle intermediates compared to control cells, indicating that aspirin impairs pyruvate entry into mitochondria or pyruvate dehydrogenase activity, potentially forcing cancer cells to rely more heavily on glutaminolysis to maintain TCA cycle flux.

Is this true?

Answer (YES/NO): NO